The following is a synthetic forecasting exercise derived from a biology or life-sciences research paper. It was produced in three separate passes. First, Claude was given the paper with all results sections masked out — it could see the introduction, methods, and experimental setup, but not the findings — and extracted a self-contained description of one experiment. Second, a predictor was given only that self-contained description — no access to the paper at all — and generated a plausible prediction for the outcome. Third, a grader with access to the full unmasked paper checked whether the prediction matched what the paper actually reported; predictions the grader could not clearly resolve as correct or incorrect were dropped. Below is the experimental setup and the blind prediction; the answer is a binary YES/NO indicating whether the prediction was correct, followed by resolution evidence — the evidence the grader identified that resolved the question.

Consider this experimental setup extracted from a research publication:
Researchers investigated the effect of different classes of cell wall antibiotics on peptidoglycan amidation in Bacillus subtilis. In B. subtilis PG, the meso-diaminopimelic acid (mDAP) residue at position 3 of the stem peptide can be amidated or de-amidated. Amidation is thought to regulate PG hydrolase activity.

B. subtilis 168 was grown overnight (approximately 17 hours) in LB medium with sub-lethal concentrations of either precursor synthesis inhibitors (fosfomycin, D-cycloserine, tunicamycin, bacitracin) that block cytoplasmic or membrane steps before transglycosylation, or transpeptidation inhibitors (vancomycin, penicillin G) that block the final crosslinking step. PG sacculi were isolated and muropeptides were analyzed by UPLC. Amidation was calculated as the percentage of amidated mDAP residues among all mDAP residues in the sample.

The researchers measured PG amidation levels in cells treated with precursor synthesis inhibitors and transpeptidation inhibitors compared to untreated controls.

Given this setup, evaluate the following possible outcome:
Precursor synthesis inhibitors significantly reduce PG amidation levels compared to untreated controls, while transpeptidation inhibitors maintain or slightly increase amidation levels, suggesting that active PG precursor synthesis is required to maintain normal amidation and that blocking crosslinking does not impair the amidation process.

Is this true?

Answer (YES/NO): NO